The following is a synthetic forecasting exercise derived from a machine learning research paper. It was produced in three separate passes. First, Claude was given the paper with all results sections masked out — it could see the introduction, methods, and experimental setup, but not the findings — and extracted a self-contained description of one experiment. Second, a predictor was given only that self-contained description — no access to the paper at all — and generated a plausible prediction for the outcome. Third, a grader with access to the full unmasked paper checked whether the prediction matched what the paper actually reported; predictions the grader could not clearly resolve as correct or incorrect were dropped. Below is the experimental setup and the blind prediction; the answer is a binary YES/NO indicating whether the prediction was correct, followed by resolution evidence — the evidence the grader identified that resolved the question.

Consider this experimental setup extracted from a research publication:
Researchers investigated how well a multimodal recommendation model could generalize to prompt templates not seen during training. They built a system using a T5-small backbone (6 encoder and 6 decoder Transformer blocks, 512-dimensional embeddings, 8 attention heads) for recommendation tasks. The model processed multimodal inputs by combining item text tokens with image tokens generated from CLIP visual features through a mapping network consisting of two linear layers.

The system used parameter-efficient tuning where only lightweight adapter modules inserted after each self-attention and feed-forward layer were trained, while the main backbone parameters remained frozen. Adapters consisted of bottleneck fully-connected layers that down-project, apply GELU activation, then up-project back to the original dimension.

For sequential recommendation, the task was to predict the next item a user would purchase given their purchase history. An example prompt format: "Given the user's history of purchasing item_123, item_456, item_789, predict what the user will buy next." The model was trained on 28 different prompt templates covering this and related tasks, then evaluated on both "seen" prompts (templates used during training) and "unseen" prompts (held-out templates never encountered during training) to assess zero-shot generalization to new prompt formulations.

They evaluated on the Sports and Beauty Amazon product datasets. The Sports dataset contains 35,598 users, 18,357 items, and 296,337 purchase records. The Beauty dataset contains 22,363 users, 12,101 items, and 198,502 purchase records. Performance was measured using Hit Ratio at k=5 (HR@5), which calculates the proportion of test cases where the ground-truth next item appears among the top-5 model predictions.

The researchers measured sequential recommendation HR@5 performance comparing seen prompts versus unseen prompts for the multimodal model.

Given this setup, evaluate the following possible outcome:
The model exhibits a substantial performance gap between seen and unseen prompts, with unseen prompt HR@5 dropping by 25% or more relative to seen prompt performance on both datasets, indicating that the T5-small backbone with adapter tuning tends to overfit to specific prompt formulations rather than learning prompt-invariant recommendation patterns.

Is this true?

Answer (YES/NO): NO